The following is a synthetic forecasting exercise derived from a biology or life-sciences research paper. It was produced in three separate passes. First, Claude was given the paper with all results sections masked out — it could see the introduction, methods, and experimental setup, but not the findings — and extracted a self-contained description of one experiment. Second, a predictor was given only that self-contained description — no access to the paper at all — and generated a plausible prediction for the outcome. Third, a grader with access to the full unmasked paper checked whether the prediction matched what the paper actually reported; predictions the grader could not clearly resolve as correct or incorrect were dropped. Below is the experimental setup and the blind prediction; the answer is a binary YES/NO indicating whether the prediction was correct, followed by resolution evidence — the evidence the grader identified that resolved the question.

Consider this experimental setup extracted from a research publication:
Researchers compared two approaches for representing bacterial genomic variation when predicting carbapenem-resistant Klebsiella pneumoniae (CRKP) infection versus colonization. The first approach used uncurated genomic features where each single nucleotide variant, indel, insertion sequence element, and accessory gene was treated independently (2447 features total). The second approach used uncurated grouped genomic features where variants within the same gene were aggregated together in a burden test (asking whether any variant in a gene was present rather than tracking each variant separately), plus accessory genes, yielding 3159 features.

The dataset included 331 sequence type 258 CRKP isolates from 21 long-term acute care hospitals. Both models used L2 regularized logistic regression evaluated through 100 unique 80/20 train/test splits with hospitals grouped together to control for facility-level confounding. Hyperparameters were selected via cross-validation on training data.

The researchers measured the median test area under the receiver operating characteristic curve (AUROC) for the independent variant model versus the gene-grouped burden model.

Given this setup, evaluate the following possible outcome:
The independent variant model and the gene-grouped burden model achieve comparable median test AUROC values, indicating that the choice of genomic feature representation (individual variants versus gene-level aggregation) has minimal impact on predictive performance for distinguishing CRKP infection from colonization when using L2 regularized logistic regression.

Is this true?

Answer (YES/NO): YES